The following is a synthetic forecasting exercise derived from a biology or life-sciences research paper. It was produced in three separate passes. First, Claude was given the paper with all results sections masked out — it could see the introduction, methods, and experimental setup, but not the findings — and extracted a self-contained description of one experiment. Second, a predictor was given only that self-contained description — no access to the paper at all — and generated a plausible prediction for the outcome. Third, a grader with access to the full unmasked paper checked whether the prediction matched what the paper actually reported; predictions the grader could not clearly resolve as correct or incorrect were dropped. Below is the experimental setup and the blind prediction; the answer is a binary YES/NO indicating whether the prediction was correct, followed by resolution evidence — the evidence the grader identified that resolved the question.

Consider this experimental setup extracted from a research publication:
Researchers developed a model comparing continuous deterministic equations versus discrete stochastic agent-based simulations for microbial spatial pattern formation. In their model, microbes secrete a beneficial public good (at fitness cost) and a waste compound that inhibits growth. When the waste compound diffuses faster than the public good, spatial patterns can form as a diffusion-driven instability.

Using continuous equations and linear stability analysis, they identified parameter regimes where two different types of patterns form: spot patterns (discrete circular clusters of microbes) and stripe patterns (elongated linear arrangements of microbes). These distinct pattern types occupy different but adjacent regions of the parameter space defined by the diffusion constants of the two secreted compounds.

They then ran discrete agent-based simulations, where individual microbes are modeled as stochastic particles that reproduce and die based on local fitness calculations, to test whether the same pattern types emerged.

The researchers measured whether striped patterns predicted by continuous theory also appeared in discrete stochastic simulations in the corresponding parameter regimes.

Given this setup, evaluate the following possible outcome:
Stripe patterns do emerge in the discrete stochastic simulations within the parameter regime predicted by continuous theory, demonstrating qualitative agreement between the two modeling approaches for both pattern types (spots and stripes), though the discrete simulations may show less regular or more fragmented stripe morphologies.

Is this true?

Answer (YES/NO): NO